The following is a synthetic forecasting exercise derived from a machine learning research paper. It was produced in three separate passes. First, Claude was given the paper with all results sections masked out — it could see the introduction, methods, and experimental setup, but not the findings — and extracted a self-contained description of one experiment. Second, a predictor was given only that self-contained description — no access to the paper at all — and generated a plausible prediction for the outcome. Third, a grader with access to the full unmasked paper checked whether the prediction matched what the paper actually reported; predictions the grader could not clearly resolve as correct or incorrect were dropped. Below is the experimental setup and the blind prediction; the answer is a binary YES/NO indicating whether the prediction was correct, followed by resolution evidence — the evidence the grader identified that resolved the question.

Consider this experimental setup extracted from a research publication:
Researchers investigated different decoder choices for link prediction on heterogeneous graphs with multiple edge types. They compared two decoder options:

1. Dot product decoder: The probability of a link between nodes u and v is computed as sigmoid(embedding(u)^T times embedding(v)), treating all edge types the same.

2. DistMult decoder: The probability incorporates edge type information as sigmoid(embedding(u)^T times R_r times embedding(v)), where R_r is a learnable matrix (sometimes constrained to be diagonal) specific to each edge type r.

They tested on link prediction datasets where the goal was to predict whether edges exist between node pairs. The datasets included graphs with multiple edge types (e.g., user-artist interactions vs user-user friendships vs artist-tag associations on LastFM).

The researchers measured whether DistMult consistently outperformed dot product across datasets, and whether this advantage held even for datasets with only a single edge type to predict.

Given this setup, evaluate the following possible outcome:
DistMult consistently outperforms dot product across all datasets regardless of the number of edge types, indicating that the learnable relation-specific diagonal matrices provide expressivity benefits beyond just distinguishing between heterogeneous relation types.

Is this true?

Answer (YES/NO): NO